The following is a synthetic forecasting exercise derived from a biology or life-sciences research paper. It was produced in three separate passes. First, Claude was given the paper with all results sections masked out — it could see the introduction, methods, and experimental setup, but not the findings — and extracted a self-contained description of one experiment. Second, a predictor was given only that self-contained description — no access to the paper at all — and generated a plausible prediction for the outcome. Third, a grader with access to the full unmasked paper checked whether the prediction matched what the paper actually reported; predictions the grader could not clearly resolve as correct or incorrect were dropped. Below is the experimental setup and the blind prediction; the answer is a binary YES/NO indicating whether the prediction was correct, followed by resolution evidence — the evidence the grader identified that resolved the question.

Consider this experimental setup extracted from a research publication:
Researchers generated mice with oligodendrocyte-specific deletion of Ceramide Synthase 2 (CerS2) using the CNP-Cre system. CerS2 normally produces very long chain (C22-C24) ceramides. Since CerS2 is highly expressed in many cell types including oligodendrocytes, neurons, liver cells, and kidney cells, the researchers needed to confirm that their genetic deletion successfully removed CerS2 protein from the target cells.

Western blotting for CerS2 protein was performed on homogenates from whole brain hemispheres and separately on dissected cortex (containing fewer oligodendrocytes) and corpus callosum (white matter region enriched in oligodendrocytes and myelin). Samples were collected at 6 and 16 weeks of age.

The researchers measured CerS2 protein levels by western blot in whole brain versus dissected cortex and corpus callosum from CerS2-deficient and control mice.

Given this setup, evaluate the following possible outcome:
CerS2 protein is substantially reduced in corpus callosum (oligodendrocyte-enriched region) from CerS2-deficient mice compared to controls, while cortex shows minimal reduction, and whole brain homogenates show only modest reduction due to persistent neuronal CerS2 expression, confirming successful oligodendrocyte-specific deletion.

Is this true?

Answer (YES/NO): NO